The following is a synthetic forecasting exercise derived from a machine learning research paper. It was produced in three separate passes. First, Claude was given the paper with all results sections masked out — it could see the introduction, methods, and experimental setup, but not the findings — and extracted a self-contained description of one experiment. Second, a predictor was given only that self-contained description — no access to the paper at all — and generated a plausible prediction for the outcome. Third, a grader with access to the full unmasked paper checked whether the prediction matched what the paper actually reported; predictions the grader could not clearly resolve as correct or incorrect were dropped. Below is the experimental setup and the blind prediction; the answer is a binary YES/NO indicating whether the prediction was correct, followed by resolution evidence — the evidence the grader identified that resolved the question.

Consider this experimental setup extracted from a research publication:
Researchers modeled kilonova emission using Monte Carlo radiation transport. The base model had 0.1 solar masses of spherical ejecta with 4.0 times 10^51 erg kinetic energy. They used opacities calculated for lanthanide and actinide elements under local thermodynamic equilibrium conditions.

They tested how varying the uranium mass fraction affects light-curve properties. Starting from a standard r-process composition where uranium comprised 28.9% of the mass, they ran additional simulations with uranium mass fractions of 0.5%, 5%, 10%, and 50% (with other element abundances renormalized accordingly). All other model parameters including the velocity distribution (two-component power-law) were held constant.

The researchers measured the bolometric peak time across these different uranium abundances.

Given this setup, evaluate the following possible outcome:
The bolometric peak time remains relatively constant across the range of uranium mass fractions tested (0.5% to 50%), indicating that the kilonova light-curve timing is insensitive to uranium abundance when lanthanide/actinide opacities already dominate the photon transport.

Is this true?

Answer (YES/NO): NO